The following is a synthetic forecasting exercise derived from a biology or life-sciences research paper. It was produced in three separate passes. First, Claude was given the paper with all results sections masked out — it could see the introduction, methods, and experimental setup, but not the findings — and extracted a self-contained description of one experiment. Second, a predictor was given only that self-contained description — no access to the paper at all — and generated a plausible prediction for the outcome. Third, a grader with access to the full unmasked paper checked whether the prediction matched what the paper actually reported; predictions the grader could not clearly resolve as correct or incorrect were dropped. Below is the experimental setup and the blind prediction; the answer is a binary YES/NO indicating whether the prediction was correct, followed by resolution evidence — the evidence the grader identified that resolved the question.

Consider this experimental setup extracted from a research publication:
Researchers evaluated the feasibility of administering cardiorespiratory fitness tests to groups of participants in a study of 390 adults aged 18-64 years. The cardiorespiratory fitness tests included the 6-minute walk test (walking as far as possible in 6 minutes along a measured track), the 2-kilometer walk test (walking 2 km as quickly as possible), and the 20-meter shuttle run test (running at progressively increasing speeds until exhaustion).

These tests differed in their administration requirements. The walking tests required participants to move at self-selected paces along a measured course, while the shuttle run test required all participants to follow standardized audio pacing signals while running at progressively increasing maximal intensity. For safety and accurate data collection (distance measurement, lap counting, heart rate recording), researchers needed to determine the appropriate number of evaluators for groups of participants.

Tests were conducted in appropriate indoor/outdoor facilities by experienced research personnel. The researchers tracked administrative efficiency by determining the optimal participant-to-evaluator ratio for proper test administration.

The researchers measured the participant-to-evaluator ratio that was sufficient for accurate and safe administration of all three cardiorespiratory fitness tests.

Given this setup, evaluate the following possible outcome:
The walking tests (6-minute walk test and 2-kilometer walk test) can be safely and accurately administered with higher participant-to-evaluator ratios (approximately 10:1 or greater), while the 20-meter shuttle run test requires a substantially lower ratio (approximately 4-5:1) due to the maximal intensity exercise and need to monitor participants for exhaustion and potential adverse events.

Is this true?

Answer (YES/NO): NO